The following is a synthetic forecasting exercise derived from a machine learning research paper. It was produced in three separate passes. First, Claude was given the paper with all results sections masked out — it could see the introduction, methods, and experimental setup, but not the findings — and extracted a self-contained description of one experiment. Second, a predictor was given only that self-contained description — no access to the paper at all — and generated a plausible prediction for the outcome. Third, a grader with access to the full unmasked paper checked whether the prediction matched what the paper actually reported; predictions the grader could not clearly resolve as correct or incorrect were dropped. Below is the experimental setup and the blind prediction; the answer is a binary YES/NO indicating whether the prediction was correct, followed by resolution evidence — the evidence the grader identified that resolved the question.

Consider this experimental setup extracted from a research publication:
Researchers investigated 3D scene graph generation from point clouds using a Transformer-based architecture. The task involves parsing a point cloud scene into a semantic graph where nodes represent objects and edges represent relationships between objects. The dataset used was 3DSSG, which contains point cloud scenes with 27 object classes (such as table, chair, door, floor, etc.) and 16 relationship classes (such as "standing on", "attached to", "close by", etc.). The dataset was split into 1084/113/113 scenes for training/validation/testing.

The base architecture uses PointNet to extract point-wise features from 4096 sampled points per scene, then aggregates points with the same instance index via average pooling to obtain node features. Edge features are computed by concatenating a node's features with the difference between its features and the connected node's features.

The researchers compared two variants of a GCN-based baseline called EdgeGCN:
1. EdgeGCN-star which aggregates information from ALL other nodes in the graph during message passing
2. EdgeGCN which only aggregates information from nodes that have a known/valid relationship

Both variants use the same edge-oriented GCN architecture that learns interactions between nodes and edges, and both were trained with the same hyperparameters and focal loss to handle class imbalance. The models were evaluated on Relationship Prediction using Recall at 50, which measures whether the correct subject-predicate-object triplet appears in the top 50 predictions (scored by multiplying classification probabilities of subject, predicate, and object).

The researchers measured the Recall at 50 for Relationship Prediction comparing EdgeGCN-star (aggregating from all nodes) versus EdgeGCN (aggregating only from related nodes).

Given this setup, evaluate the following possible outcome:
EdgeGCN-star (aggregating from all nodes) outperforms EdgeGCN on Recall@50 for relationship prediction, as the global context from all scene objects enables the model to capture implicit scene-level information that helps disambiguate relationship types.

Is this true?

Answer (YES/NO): NO